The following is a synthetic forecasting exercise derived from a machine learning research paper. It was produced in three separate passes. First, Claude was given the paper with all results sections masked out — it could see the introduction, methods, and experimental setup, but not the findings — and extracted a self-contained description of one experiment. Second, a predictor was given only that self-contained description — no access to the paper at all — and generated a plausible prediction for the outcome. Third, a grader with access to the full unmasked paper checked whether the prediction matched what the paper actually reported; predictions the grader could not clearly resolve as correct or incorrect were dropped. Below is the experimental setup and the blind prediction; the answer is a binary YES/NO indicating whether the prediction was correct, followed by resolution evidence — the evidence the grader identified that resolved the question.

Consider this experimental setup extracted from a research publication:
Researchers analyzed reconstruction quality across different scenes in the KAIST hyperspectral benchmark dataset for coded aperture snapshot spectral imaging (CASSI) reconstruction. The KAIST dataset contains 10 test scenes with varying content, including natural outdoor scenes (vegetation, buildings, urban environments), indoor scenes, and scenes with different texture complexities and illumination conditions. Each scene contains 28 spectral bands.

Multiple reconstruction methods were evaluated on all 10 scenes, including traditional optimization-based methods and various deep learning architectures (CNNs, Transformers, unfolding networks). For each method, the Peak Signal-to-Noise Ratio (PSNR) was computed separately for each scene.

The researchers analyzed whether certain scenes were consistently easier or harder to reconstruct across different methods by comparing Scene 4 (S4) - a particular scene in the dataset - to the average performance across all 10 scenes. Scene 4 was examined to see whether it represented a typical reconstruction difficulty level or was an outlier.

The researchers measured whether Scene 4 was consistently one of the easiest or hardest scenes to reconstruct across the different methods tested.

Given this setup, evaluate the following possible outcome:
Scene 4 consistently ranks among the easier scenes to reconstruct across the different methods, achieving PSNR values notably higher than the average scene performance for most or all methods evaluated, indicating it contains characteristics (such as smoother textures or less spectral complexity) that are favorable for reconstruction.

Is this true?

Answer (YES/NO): YES